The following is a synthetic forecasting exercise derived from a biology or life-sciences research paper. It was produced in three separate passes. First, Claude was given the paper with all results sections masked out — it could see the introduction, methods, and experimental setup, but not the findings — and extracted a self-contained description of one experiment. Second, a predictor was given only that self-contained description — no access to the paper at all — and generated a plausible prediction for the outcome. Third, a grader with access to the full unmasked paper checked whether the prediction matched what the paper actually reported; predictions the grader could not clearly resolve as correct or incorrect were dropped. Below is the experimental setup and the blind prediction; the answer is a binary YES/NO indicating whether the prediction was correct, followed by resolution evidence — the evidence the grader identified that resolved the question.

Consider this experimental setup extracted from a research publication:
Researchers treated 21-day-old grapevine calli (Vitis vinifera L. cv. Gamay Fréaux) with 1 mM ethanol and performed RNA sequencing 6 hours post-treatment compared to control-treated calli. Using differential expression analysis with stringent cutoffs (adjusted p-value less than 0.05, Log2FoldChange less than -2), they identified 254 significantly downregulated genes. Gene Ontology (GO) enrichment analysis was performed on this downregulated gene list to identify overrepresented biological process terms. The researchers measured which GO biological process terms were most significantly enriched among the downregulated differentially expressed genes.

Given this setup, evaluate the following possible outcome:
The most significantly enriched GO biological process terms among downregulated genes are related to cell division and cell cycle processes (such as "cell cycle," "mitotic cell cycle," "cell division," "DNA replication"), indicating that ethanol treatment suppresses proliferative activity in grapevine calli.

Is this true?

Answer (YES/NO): NO